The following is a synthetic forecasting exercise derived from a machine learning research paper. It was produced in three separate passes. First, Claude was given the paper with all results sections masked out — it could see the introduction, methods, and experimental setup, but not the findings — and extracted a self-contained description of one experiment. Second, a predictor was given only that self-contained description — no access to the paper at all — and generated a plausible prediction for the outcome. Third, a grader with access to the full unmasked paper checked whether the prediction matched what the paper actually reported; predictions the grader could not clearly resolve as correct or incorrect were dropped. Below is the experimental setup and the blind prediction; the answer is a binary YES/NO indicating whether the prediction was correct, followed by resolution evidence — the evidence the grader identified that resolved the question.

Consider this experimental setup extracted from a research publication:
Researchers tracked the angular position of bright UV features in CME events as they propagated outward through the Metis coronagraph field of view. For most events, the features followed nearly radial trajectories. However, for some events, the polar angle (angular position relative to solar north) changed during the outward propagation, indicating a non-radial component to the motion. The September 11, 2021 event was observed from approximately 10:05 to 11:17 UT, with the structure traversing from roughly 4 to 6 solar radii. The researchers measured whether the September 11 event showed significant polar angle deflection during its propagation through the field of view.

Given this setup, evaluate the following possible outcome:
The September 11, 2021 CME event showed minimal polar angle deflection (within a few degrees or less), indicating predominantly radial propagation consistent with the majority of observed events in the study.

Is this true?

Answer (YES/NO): NO